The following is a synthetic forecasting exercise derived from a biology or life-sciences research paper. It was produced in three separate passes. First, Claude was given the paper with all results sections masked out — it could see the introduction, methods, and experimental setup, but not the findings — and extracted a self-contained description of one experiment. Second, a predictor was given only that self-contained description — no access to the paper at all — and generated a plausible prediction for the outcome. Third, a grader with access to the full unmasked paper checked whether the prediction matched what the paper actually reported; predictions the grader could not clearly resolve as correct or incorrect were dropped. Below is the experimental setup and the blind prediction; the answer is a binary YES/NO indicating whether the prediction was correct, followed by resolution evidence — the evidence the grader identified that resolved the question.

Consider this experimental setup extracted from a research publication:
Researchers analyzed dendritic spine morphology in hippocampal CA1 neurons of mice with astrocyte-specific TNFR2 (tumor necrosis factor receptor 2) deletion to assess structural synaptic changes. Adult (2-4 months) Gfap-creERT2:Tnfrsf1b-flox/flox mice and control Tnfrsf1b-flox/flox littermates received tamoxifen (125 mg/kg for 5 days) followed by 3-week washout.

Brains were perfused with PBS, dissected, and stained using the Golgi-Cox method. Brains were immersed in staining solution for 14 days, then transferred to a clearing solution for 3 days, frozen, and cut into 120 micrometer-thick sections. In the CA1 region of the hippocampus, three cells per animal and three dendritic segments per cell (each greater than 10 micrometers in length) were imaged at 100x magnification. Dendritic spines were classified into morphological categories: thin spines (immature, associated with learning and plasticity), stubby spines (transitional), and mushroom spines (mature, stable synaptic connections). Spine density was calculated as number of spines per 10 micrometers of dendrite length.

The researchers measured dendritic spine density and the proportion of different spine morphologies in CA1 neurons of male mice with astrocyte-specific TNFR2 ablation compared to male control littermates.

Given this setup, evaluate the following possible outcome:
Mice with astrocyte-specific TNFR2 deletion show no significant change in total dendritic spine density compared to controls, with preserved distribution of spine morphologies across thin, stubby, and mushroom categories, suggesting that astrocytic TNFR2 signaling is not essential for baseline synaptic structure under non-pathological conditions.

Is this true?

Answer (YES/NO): YES